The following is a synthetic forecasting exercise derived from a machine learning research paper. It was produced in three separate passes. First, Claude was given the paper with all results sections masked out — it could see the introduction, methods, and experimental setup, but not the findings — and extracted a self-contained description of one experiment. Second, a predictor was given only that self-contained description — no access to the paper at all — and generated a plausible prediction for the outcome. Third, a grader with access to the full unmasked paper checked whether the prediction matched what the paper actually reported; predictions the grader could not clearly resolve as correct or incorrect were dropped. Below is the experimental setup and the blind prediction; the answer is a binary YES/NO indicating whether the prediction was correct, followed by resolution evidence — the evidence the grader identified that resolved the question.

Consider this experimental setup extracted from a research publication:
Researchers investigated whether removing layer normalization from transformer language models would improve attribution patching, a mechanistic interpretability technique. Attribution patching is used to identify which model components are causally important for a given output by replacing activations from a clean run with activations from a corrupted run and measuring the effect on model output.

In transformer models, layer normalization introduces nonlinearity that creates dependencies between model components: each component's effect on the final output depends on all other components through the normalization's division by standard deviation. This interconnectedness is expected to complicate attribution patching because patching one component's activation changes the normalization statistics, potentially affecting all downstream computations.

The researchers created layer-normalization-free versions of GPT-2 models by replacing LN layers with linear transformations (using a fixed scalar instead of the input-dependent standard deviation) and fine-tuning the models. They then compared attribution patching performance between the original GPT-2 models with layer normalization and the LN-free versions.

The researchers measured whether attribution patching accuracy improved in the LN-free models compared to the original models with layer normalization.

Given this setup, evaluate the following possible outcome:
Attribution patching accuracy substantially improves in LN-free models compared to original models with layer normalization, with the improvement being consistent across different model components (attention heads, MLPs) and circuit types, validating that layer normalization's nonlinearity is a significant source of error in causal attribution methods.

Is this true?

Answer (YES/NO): NO